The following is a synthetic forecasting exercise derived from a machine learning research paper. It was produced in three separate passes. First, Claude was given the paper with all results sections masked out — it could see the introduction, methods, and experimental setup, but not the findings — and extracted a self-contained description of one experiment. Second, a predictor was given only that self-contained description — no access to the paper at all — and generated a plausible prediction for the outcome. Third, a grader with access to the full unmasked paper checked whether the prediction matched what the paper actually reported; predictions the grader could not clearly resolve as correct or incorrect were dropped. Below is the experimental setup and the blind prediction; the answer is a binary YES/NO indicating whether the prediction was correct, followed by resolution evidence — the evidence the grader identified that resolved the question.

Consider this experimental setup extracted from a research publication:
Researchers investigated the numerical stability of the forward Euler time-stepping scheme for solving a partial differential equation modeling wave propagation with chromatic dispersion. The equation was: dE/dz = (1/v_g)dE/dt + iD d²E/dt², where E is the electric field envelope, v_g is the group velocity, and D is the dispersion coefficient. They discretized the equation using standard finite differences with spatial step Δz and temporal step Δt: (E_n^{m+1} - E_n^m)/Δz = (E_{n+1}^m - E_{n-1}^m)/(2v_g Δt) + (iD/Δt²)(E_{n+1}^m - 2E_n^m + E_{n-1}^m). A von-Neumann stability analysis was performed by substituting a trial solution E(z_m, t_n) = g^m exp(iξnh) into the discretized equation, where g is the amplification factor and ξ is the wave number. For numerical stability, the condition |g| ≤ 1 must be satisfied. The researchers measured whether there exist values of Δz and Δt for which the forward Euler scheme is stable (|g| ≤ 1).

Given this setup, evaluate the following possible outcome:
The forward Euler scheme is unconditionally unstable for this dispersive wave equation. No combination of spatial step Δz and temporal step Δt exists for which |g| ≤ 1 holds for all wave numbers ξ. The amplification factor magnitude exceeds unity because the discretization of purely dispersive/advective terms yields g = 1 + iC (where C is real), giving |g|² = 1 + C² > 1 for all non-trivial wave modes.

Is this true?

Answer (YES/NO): YES